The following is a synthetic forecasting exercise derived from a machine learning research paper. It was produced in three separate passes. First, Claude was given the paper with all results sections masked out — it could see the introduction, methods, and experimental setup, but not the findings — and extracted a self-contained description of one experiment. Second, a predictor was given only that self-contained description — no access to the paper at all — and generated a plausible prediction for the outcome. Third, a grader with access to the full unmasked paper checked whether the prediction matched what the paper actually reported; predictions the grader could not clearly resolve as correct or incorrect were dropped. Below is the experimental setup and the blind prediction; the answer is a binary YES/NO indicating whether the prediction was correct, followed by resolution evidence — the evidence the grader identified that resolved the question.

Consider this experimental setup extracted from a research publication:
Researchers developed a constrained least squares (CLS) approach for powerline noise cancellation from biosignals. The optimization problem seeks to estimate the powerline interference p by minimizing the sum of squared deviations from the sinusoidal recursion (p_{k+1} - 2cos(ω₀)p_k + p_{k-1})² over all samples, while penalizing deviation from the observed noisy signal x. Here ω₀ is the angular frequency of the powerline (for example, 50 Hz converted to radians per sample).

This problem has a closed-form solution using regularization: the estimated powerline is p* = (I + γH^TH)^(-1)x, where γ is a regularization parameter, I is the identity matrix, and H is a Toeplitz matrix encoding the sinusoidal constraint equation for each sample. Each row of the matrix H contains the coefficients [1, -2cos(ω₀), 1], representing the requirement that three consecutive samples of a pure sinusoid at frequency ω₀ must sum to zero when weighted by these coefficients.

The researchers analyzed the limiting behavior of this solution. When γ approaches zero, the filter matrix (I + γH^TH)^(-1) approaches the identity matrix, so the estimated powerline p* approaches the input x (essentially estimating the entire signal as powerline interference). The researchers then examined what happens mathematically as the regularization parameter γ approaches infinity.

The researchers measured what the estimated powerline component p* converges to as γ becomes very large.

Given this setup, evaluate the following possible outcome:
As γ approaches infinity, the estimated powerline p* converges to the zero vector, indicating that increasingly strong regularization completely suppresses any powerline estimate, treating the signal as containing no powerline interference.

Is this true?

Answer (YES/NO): NO